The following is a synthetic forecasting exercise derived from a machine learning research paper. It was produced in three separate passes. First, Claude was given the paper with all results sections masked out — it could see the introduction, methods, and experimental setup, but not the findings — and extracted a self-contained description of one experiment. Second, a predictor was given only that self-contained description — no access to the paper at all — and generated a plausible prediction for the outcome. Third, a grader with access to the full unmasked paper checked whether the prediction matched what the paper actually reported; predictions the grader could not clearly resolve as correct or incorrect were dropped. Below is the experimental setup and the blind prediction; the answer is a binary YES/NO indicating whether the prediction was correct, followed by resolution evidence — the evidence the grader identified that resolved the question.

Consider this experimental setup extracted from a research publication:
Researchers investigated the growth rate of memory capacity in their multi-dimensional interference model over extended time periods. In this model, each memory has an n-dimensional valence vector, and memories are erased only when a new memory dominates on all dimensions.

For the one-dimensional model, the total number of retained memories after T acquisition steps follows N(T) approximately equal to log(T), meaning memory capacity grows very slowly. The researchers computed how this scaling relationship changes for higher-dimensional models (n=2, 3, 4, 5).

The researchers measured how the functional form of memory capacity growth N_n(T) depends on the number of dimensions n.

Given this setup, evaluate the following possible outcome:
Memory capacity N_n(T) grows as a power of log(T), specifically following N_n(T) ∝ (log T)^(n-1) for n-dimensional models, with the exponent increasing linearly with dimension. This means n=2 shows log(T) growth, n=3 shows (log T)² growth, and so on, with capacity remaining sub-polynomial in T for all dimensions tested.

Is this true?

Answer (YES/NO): NO